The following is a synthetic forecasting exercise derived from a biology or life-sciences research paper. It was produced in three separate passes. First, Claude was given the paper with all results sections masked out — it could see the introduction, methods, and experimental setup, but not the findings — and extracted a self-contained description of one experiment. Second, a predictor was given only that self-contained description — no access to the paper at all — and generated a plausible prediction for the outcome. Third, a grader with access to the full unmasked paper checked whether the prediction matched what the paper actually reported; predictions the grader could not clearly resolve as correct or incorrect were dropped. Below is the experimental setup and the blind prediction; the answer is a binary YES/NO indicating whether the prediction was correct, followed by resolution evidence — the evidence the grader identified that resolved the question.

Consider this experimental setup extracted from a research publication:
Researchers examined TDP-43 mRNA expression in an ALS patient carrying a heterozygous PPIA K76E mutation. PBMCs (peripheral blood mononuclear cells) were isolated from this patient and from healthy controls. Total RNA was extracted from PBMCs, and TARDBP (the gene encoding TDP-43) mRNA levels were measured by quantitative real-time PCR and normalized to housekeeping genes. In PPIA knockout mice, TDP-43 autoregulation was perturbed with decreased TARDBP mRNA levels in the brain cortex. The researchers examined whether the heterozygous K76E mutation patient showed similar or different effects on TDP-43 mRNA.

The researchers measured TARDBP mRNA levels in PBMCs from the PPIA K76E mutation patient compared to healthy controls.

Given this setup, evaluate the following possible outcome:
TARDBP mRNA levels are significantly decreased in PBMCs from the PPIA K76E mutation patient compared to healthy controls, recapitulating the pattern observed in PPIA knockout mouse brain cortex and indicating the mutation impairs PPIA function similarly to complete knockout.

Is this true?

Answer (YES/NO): NO